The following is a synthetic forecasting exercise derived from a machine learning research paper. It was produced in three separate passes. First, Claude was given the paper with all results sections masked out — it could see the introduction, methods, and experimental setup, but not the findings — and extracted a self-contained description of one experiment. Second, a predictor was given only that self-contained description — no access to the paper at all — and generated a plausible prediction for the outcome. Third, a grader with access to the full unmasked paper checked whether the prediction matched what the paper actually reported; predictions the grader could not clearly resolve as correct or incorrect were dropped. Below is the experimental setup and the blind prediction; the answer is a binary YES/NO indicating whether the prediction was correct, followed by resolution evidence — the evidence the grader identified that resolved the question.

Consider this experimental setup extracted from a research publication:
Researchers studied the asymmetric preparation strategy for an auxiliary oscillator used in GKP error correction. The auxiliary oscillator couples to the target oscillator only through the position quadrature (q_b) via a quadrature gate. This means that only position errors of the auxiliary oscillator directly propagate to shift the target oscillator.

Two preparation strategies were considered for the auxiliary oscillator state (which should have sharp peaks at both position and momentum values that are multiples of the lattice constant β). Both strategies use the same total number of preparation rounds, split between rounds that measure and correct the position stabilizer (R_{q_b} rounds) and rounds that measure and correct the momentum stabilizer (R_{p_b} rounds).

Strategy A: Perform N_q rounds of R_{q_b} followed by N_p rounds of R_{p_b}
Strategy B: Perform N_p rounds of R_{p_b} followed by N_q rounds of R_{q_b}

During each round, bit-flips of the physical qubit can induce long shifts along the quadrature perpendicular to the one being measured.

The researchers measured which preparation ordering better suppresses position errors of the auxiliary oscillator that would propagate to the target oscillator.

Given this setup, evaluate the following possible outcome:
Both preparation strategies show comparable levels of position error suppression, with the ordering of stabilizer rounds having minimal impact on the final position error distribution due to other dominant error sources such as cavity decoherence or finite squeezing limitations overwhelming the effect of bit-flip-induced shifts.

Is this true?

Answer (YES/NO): NO